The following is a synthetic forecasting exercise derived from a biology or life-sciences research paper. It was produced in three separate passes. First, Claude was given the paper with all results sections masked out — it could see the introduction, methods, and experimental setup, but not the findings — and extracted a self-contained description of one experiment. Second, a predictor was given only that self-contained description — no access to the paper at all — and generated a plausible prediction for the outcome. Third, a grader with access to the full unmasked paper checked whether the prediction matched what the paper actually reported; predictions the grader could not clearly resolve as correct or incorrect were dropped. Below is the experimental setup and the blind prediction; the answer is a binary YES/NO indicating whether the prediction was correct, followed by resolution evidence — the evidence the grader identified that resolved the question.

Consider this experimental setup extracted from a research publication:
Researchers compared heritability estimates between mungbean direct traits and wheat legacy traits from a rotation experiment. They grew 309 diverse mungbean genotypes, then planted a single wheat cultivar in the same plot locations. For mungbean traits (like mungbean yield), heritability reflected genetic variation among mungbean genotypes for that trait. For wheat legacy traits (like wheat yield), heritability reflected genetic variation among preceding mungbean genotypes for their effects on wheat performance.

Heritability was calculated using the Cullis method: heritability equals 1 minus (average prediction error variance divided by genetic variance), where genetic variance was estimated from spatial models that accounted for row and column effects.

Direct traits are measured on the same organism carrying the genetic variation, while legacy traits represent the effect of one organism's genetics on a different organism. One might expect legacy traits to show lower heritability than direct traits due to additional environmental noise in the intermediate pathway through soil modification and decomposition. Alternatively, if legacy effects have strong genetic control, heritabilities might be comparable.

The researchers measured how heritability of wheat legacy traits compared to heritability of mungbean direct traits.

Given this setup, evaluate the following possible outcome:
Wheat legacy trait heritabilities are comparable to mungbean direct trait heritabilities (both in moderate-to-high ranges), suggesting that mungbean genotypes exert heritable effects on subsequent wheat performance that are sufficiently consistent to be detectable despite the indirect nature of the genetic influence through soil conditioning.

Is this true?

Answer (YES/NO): YES